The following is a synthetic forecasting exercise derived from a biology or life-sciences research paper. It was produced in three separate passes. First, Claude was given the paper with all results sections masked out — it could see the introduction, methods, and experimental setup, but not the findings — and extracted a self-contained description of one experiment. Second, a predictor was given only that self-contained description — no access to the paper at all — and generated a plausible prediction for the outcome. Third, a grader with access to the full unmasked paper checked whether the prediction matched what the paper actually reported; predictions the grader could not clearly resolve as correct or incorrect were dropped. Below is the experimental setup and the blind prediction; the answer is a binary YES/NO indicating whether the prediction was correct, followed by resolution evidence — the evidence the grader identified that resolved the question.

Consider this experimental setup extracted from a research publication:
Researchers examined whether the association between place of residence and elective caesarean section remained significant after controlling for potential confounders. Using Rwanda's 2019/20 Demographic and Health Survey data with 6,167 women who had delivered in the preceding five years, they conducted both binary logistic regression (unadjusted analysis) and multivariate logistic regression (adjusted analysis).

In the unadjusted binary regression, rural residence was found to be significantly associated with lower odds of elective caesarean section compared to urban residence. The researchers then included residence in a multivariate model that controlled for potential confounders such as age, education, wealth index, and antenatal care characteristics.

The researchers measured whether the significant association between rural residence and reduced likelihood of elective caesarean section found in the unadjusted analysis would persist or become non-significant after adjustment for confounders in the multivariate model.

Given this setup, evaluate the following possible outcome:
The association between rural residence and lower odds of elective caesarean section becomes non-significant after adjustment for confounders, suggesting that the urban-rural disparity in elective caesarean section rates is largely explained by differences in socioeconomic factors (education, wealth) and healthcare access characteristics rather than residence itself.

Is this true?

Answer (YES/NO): YES